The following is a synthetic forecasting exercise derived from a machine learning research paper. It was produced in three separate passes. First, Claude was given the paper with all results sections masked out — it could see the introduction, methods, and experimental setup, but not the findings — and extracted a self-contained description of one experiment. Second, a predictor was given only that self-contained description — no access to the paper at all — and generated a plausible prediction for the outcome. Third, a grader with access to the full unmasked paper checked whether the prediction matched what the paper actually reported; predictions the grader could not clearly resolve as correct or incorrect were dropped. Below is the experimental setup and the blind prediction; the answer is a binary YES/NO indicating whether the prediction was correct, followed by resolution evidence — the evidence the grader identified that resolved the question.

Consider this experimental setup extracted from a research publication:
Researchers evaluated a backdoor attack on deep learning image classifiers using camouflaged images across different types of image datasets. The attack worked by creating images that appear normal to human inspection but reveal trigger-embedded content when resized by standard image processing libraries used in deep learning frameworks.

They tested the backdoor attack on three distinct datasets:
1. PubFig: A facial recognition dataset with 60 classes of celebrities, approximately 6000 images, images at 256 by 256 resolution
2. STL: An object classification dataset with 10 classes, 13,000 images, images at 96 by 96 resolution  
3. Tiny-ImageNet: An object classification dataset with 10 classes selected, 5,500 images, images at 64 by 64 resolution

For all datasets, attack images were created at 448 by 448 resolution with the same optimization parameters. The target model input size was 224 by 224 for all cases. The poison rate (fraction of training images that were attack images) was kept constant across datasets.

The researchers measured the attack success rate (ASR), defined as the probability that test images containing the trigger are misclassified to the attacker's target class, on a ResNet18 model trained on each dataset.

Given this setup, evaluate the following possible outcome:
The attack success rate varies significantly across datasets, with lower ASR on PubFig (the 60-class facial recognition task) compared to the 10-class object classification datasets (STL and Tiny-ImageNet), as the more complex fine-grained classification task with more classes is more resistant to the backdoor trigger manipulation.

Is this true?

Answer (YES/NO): NO